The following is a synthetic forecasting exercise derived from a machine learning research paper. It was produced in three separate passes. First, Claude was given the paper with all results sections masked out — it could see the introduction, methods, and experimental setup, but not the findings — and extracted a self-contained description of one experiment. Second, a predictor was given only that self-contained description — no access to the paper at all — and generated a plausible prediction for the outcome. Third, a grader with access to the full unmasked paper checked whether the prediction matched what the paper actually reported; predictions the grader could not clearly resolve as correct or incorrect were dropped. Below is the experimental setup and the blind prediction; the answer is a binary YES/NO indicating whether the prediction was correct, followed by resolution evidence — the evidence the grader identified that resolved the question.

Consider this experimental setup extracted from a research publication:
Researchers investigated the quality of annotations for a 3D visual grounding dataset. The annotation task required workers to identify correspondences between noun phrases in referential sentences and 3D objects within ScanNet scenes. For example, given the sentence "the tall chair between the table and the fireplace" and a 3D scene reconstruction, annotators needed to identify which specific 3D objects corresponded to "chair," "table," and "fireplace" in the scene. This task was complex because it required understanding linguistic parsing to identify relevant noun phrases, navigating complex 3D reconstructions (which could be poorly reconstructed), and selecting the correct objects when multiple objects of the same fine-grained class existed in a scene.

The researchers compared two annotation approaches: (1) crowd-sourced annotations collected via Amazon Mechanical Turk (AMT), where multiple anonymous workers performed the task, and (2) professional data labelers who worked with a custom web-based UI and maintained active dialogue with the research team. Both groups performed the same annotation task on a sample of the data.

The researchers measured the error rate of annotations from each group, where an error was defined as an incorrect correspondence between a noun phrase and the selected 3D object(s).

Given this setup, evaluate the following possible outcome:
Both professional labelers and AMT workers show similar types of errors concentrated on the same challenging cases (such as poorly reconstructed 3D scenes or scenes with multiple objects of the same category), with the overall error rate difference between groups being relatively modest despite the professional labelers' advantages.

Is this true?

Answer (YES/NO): NO